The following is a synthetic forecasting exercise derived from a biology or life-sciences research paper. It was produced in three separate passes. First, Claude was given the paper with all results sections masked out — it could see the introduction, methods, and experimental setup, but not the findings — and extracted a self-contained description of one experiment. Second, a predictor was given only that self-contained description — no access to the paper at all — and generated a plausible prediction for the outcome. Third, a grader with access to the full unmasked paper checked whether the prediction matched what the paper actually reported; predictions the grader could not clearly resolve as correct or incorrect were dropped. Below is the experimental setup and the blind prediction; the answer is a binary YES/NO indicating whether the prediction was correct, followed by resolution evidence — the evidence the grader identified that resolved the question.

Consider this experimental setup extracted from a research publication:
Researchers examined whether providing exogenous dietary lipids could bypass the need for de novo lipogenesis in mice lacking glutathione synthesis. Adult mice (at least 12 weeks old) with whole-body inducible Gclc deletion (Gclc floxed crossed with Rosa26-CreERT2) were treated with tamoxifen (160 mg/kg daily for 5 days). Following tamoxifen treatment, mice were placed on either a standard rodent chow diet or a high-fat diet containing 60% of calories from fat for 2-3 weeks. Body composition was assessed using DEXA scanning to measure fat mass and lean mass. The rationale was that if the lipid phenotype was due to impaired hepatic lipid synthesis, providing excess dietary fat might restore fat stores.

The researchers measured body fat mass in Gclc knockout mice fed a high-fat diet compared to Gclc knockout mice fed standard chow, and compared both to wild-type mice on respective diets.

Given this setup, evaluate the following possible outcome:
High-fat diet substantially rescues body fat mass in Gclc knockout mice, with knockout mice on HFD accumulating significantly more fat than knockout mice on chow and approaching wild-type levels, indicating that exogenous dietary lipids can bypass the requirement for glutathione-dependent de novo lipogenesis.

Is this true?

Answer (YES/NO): NO